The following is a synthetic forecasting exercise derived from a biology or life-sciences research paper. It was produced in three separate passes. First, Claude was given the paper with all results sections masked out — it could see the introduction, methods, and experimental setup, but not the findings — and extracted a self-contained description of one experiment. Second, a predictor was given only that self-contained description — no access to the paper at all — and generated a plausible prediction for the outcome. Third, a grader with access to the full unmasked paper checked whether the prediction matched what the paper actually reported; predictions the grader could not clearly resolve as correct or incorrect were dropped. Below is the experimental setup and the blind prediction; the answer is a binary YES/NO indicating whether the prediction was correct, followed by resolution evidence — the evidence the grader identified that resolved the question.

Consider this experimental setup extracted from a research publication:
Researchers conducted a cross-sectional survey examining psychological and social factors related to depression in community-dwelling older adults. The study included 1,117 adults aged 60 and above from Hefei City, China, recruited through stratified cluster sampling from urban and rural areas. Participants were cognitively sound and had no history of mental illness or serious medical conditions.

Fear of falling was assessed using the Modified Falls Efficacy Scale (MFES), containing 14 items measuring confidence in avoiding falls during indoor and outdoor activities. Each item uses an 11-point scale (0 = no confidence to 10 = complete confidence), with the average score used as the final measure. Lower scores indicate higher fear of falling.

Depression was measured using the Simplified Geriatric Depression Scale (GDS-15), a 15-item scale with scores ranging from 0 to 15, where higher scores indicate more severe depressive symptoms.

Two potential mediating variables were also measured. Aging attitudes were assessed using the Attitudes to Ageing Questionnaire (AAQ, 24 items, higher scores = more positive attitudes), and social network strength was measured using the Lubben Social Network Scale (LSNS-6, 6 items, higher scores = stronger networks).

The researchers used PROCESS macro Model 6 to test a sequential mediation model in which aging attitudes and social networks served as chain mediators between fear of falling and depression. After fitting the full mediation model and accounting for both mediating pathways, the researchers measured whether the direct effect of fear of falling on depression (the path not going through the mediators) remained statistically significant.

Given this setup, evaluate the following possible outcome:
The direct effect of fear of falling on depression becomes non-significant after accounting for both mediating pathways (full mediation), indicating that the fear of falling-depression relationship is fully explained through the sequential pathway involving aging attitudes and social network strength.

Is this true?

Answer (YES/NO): NO